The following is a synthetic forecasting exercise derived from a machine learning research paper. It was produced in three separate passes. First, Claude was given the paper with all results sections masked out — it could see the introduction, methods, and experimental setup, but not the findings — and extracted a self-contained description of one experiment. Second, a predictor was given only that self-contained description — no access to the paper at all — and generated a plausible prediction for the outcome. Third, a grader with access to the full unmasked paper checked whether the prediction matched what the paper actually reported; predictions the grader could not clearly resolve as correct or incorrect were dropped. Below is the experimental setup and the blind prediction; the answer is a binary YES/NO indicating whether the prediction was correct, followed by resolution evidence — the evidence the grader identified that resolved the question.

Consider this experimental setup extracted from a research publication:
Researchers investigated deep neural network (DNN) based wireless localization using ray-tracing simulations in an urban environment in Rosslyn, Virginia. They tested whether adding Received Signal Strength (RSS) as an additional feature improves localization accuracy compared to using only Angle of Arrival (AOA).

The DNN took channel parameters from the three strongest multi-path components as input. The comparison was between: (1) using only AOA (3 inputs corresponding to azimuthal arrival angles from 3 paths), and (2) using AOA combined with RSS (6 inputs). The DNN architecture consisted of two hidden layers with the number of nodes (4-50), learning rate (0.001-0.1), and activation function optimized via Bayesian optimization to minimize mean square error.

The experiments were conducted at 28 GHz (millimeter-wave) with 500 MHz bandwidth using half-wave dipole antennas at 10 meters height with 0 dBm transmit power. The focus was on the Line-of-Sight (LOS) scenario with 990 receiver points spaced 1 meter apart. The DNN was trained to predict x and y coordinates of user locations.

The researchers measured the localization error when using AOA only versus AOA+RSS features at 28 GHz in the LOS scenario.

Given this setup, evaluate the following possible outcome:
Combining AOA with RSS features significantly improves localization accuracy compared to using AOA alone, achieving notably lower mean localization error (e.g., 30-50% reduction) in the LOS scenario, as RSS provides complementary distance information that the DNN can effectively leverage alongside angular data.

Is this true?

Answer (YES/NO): YES